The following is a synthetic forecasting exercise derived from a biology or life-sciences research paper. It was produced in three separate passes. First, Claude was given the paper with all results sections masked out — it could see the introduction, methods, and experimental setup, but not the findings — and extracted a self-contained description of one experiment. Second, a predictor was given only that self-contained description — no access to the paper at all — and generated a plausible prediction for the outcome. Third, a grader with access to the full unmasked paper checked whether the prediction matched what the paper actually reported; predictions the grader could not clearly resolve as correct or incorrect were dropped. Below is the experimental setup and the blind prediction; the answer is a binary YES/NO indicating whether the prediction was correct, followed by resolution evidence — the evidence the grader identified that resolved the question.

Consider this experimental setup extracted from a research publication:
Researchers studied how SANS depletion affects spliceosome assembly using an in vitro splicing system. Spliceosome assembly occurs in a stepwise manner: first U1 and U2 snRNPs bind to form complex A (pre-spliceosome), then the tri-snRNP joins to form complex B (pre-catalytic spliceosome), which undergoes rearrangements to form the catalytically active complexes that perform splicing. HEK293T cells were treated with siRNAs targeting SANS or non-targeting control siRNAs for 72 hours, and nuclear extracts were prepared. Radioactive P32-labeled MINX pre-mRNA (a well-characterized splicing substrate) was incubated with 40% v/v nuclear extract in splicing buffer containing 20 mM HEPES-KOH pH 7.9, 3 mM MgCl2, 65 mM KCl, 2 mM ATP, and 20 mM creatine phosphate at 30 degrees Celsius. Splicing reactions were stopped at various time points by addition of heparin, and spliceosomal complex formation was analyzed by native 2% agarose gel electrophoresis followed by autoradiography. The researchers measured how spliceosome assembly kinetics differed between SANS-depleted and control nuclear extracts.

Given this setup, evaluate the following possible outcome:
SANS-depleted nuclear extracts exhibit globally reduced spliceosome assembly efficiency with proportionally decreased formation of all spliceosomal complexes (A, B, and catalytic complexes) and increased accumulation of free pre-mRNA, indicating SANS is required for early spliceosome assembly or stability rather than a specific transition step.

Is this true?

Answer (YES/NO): NO